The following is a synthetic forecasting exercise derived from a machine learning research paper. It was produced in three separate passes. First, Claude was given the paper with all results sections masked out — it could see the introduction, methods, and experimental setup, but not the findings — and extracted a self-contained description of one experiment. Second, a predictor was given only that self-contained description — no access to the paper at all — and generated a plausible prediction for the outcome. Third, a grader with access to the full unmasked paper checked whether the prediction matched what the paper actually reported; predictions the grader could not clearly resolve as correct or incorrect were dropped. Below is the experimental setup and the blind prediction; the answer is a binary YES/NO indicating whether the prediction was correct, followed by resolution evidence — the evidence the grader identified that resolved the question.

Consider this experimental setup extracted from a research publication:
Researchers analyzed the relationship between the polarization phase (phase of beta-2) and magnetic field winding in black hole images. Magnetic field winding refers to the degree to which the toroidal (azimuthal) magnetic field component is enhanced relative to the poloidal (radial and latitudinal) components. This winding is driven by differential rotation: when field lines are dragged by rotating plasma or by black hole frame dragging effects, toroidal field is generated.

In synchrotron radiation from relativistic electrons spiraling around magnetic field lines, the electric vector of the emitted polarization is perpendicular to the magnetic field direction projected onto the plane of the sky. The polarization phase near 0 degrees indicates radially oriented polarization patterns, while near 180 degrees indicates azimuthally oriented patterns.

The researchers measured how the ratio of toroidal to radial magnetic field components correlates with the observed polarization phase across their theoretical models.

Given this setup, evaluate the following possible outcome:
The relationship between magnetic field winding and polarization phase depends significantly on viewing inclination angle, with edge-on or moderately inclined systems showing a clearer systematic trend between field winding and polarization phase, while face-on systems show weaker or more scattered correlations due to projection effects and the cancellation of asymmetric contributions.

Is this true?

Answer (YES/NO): NO